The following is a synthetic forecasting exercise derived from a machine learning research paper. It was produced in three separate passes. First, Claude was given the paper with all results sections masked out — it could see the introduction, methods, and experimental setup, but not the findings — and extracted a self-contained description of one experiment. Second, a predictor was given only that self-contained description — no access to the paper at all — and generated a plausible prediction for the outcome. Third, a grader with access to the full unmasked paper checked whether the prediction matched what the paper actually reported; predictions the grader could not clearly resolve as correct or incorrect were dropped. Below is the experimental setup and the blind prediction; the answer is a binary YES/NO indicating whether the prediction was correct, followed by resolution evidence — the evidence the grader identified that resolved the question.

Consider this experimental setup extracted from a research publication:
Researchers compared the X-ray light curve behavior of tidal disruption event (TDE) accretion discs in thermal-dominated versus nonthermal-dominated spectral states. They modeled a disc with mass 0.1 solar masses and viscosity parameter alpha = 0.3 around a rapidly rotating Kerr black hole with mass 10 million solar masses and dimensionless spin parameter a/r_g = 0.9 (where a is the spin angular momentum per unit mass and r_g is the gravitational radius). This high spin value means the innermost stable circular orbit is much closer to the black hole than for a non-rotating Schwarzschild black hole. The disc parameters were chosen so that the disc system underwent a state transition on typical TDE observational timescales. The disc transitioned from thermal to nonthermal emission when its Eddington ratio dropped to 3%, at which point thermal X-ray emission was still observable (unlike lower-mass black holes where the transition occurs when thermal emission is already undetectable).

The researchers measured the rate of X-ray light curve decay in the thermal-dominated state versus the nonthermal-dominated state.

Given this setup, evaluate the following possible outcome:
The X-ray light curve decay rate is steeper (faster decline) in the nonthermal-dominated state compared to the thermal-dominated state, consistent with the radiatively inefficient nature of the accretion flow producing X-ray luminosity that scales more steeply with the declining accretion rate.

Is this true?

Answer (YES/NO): NO